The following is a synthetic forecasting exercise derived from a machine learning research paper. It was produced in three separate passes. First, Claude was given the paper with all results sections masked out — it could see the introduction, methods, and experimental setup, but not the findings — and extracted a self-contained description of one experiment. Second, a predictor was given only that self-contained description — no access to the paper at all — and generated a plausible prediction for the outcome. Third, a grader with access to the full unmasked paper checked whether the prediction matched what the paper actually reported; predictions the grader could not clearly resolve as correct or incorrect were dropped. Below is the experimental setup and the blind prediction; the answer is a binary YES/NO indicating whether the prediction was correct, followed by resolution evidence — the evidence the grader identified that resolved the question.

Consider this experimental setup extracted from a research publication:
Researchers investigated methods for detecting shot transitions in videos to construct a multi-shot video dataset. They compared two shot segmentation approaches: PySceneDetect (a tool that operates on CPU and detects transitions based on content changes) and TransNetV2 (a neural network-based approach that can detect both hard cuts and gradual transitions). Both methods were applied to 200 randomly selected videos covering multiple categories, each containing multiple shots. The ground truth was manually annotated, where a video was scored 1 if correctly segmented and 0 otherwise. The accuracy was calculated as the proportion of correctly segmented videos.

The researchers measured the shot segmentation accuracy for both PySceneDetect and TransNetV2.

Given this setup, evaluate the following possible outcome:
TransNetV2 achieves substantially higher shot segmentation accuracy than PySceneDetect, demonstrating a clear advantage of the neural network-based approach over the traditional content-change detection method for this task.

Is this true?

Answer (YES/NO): YES